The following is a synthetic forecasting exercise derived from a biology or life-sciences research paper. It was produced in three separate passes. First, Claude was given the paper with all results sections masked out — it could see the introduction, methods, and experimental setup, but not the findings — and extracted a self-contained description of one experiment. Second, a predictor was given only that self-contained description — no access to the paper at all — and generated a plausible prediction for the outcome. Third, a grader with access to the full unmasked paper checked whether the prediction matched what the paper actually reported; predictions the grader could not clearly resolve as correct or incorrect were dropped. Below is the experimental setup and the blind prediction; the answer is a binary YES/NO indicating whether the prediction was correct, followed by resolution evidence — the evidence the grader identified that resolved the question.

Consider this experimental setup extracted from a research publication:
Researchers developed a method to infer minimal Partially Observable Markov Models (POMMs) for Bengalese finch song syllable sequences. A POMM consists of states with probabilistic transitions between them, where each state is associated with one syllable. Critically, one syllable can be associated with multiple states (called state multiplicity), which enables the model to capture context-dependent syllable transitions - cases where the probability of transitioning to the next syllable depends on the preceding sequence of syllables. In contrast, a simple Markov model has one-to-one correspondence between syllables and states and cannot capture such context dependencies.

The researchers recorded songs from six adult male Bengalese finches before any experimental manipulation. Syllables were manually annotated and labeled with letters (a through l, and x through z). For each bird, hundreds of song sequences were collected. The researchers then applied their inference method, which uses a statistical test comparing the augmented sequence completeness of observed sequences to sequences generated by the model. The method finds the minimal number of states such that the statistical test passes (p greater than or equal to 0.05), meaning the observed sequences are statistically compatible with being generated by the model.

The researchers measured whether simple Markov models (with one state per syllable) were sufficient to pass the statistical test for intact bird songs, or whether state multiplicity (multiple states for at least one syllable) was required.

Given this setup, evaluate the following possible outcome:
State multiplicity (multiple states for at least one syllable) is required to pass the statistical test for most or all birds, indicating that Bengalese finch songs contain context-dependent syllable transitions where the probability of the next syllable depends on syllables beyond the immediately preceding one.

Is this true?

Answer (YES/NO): YES